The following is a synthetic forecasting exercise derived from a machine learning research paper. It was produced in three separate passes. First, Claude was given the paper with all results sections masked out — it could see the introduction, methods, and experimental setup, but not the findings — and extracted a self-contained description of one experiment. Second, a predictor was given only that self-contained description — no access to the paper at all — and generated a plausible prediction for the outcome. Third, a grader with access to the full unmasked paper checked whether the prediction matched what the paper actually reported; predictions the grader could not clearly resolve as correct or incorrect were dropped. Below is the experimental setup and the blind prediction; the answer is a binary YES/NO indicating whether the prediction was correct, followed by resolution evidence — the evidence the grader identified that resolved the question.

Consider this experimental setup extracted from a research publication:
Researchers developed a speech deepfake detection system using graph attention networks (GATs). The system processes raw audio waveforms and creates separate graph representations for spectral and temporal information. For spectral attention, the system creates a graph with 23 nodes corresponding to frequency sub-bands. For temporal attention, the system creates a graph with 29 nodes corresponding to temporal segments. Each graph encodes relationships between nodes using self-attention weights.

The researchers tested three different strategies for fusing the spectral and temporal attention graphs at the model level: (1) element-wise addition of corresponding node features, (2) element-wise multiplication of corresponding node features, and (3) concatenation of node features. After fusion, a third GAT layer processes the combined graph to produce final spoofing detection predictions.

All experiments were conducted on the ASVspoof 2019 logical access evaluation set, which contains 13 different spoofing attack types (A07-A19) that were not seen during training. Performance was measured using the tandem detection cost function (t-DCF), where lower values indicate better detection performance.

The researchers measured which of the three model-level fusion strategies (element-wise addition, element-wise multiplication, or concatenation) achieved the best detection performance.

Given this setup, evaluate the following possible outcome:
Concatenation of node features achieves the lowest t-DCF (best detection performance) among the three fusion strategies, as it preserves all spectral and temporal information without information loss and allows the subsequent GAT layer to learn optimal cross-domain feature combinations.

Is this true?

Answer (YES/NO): NO